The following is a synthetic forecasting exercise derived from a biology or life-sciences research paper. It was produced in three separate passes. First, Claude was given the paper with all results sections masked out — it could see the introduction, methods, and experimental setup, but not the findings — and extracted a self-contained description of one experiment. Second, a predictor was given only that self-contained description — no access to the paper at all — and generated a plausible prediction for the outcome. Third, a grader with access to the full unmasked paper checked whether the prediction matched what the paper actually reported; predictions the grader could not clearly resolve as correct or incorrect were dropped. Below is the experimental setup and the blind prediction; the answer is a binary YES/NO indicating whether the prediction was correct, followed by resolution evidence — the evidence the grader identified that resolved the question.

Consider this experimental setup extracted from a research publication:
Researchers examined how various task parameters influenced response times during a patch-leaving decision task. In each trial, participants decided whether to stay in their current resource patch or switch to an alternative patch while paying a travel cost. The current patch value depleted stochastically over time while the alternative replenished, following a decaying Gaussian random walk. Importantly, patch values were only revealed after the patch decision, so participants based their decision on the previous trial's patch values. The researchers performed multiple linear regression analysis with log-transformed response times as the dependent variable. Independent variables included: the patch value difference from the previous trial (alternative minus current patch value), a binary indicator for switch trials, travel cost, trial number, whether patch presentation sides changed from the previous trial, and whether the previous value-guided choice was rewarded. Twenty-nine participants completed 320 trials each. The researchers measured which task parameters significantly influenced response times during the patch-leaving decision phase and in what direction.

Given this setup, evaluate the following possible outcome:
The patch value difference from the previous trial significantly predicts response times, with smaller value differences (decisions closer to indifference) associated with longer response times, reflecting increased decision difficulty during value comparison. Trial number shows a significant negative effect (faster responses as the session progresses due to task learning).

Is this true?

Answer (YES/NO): NO